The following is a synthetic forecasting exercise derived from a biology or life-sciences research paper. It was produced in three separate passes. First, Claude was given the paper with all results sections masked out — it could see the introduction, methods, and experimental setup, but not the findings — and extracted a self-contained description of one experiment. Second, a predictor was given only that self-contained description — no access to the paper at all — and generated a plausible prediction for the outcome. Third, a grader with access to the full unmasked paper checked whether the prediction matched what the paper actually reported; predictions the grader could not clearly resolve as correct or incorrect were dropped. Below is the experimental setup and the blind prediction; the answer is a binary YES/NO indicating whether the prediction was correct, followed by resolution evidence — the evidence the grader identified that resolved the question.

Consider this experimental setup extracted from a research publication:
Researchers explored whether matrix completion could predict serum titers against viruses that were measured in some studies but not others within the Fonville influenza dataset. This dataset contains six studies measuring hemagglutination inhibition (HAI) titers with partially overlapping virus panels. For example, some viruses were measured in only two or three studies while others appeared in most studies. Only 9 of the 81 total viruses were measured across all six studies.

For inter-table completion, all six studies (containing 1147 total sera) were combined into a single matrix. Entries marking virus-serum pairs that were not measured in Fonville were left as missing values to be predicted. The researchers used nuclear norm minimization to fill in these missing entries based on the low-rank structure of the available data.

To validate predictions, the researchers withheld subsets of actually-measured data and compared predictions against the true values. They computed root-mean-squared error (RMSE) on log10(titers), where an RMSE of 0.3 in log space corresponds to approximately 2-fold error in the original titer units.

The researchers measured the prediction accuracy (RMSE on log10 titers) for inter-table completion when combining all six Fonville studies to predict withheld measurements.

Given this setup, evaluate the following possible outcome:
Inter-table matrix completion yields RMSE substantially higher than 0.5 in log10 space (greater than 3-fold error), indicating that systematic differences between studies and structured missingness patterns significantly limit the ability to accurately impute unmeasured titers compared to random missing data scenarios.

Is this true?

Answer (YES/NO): NO